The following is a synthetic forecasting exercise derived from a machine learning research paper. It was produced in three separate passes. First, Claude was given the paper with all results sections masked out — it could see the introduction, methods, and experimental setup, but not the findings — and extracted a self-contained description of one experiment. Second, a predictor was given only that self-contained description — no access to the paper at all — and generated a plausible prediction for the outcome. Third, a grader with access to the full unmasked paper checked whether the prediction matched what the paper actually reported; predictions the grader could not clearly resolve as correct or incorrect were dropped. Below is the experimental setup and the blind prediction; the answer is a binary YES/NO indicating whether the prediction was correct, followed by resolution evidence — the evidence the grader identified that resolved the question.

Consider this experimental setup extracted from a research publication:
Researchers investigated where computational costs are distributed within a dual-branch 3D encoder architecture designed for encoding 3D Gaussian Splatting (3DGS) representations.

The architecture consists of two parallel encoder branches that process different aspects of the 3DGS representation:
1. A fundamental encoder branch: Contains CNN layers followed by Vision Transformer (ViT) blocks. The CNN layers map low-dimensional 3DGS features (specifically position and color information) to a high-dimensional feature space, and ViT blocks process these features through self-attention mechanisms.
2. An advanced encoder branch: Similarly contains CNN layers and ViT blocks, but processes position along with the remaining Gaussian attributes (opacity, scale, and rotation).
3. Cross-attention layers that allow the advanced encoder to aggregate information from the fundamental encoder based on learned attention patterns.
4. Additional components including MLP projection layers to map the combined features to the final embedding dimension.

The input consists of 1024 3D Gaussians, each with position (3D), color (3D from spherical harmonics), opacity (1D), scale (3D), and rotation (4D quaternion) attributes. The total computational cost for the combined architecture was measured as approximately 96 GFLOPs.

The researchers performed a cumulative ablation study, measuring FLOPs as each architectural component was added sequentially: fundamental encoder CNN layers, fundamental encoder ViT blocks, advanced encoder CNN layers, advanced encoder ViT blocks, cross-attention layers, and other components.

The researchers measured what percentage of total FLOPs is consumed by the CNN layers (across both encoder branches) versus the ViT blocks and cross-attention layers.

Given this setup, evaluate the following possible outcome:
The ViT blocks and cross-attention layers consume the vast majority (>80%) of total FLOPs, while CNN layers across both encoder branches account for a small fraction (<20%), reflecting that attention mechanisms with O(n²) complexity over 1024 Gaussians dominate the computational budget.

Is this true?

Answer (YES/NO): NO